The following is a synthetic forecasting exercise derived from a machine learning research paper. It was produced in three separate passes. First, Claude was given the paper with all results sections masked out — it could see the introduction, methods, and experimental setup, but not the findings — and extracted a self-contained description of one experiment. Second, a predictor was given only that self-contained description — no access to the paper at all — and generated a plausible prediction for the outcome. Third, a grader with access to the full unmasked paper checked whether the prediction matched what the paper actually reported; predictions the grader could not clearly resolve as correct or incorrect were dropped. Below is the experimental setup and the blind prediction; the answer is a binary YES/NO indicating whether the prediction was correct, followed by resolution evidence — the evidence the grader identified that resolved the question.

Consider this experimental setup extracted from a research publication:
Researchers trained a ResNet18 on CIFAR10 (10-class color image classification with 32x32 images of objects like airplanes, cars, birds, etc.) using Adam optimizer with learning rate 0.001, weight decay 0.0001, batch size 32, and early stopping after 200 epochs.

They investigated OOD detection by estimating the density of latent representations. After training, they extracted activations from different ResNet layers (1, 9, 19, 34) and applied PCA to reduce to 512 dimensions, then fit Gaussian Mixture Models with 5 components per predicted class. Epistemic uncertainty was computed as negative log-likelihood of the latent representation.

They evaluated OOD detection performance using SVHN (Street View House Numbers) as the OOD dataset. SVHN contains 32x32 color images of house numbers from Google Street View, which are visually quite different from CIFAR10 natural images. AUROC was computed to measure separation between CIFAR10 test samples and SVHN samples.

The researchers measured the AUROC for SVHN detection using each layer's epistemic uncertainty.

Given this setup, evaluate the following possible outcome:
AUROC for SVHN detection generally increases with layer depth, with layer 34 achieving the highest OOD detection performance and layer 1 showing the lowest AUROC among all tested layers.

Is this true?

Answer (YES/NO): NO